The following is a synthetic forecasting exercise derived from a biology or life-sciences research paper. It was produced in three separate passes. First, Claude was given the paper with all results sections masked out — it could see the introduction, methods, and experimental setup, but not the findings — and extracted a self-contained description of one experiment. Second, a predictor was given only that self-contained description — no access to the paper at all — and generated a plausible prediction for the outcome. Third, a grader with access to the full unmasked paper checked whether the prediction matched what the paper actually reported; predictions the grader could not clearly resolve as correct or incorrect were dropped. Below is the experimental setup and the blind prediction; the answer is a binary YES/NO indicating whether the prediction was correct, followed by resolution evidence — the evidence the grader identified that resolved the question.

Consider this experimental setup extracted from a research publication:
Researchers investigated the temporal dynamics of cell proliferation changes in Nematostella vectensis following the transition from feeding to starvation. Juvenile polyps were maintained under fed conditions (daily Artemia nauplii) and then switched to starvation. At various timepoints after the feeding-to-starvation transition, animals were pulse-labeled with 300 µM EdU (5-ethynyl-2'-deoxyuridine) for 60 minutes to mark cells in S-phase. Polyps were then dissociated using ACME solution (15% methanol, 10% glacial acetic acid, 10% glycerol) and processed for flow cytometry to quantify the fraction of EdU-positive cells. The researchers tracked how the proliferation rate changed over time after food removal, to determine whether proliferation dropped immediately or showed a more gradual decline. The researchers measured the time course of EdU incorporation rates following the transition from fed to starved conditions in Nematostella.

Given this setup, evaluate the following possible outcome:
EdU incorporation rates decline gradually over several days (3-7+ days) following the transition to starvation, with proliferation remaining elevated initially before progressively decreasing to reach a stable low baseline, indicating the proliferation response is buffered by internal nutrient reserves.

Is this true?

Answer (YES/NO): NO